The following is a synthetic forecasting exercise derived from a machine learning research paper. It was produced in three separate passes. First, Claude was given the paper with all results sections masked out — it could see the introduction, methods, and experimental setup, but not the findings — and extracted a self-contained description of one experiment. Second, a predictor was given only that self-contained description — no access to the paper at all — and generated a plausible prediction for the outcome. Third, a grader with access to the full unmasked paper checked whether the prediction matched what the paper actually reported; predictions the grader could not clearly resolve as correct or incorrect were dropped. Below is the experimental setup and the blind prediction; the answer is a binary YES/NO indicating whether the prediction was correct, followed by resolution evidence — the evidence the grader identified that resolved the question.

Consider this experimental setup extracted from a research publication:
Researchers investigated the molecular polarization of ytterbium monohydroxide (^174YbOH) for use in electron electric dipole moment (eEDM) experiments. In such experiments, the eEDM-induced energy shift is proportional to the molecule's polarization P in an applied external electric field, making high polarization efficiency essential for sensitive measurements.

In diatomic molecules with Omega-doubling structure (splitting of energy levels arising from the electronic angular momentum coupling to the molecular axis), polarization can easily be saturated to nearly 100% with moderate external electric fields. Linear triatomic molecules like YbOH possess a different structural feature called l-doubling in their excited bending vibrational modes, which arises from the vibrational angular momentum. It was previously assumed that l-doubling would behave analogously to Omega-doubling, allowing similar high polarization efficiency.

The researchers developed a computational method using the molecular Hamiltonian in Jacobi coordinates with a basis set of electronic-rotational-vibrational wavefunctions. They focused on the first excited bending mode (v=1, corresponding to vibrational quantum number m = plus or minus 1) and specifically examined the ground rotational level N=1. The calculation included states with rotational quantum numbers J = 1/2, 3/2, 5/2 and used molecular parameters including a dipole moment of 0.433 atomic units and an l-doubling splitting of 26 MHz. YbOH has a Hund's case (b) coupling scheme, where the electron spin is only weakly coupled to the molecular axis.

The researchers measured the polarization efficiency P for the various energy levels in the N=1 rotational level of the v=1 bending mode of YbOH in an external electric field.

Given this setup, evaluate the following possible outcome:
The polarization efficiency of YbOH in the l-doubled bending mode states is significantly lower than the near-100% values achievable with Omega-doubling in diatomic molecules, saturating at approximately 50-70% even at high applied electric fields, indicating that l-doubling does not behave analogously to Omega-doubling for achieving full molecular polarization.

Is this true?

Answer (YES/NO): NO